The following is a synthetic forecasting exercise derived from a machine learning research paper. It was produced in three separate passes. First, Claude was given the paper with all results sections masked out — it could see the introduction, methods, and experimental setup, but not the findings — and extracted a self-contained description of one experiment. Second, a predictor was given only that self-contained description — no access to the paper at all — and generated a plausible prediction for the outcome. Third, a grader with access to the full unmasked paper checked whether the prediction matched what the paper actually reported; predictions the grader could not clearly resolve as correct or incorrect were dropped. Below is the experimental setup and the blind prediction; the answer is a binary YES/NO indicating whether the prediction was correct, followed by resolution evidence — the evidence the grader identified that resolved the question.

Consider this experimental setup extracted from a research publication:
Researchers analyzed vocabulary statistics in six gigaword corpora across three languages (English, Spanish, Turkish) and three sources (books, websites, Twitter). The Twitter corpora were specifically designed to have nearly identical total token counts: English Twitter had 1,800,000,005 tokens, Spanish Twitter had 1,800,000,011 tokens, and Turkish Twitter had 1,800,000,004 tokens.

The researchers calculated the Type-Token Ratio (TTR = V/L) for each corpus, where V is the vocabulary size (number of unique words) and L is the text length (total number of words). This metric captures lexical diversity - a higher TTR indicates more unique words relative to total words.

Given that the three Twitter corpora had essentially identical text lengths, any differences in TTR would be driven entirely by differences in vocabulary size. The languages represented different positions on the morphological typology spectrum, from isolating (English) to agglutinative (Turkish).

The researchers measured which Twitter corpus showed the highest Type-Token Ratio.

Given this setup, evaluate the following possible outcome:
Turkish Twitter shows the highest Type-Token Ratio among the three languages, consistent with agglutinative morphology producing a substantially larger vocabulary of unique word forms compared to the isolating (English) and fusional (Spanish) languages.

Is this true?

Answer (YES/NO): YES